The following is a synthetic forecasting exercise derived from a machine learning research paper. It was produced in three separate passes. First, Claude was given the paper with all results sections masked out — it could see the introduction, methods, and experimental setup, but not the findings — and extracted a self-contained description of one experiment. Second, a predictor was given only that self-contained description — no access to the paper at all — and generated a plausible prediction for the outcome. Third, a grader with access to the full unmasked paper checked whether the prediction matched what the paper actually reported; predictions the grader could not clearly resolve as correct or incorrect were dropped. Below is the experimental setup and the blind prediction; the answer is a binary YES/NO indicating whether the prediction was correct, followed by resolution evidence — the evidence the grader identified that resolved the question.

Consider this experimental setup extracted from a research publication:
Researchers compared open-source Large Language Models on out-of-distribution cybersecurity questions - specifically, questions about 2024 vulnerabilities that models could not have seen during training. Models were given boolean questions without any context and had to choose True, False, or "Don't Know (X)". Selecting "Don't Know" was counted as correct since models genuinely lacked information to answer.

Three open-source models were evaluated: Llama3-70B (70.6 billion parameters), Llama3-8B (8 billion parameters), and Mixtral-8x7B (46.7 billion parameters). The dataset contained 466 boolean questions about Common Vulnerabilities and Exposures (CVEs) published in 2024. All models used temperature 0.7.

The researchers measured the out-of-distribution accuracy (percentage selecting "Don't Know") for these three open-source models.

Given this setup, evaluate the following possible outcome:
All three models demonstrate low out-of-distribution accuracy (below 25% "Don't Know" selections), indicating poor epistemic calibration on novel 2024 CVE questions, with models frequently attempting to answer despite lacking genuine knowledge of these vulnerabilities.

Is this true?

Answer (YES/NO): NO